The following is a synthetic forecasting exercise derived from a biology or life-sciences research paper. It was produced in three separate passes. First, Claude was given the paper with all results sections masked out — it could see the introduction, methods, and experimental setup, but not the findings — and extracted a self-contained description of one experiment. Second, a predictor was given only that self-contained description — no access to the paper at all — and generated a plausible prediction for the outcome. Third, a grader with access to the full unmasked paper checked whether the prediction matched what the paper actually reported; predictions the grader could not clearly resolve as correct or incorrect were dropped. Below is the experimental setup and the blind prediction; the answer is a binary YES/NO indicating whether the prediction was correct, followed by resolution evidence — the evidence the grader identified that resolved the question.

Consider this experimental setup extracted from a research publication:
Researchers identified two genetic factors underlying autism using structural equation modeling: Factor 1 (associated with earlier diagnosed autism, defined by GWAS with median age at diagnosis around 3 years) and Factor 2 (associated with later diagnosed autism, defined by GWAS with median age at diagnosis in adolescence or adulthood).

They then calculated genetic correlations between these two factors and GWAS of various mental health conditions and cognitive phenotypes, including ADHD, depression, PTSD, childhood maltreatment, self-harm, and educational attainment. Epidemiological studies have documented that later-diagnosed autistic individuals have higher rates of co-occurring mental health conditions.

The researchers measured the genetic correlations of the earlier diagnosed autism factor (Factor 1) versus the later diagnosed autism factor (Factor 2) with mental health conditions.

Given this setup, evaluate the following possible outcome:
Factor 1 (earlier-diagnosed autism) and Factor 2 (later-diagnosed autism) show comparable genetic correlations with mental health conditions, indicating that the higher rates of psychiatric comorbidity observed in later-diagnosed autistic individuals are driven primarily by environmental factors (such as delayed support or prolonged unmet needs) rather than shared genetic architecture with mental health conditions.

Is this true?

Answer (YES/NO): NO